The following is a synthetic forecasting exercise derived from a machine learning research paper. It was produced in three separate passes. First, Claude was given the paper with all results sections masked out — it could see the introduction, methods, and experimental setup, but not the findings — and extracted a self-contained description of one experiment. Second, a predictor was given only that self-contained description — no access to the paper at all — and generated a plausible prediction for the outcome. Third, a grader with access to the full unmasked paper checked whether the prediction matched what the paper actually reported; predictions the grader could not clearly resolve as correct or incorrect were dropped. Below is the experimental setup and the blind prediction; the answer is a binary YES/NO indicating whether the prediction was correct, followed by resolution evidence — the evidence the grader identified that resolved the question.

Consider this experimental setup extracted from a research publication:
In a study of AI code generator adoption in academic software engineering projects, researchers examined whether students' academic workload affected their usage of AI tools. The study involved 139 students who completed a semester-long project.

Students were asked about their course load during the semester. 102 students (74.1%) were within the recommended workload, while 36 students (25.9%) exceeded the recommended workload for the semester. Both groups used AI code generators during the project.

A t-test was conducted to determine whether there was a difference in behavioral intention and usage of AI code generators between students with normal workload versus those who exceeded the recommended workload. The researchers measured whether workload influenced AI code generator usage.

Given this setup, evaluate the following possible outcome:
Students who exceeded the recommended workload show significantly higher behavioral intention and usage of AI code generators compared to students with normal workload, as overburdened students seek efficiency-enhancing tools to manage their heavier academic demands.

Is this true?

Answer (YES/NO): NO